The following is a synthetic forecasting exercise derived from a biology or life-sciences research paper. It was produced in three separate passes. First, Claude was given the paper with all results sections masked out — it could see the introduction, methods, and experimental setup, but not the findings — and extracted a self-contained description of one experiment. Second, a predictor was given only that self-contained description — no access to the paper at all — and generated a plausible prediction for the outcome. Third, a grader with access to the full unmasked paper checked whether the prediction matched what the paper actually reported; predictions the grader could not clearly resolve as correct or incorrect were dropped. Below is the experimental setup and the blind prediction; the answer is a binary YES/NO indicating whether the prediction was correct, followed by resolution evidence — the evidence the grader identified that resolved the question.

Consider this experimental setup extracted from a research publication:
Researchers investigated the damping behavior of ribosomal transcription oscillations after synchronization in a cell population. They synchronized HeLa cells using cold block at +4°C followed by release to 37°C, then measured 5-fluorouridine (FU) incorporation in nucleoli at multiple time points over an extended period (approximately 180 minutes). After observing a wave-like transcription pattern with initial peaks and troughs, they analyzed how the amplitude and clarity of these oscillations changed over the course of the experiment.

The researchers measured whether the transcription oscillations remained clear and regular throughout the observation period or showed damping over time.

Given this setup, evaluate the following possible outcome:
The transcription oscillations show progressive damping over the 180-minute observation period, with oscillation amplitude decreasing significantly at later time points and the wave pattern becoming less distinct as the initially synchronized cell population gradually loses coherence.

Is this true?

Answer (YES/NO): YES